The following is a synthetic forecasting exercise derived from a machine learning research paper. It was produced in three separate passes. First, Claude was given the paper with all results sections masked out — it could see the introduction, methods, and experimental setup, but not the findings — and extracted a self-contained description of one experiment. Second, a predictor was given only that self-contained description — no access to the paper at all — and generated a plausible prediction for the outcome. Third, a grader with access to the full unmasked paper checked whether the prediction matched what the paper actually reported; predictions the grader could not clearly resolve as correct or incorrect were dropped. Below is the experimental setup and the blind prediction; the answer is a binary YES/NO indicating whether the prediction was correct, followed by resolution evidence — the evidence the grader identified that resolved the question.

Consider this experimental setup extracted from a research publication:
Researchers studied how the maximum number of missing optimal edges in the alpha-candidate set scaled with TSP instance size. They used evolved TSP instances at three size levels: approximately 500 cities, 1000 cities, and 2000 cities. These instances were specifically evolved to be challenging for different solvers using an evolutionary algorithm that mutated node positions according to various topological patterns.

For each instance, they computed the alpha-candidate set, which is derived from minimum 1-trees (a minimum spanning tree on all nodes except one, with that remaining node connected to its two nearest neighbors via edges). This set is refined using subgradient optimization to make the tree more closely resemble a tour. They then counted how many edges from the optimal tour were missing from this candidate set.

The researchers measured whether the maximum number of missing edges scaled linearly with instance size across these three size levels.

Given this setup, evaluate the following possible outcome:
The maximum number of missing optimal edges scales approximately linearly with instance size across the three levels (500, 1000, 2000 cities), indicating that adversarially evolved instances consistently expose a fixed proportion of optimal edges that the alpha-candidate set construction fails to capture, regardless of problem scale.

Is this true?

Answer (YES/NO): YES